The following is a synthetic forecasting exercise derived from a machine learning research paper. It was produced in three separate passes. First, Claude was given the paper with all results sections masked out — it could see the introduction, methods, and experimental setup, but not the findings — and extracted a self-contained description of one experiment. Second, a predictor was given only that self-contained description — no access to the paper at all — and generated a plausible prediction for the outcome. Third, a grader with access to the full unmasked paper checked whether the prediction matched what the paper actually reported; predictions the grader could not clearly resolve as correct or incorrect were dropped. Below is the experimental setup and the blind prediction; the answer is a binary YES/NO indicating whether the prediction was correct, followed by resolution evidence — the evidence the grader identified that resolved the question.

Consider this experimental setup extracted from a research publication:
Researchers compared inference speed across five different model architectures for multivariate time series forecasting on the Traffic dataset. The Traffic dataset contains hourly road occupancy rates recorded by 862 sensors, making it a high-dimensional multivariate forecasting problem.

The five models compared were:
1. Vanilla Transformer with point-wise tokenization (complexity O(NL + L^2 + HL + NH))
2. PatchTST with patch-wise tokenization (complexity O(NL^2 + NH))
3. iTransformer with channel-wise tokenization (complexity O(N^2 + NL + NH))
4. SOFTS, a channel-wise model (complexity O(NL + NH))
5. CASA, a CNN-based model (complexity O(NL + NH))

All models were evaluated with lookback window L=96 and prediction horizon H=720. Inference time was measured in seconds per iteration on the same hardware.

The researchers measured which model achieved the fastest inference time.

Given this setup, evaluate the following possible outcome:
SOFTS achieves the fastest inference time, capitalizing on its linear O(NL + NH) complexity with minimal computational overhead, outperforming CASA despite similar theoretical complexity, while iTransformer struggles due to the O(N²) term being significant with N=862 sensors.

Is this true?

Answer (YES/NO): YES